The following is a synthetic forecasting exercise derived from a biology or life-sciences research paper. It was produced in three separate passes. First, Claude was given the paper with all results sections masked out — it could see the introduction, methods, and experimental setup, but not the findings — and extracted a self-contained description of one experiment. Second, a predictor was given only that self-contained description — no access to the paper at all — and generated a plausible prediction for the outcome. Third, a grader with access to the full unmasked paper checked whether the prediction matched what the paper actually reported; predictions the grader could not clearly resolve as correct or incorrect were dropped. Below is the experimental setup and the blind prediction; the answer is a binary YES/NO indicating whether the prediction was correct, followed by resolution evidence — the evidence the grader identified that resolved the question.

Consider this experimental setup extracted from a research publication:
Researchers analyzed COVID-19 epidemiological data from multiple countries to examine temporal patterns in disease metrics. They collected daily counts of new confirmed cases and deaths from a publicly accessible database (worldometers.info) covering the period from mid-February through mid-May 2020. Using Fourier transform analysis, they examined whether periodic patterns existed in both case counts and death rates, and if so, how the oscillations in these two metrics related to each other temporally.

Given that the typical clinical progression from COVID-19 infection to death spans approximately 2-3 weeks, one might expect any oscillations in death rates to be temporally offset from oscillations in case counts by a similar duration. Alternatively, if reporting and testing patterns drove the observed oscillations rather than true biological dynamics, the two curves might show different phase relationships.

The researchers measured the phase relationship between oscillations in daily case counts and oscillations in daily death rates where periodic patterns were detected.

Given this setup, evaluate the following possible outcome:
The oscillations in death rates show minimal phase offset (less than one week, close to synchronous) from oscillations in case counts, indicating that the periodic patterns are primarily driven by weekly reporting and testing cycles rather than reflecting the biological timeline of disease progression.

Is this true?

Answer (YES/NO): NO